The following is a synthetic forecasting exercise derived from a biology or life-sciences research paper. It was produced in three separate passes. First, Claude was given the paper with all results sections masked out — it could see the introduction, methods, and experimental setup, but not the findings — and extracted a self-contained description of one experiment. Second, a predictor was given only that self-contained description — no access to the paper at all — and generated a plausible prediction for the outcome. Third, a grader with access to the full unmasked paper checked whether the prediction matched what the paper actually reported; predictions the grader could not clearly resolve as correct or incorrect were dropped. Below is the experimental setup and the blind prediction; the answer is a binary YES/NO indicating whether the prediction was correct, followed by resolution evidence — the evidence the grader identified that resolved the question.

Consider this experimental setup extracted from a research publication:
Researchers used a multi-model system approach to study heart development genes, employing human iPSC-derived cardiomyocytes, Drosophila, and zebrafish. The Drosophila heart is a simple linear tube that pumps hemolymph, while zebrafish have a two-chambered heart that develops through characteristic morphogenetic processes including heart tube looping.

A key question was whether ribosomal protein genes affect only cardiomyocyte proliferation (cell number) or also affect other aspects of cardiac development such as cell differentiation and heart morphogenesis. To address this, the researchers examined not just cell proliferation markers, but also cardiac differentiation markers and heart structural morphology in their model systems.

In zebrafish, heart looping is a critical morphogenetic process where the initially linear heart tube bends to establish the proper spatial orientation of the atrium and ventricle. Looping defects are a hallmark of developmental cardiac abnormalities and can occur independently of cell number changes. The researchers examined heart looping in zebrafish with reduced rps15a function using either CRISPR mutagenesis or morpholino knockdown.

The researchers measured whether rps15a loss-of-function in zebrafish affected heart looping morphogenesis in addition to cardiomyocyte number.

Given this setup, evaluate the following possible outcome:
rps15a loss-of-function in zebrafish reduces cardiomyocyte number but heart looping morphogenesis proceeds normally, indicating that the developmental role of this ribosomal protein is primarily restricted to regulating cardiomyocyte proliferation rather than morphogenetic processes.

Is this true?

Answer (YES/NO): NO